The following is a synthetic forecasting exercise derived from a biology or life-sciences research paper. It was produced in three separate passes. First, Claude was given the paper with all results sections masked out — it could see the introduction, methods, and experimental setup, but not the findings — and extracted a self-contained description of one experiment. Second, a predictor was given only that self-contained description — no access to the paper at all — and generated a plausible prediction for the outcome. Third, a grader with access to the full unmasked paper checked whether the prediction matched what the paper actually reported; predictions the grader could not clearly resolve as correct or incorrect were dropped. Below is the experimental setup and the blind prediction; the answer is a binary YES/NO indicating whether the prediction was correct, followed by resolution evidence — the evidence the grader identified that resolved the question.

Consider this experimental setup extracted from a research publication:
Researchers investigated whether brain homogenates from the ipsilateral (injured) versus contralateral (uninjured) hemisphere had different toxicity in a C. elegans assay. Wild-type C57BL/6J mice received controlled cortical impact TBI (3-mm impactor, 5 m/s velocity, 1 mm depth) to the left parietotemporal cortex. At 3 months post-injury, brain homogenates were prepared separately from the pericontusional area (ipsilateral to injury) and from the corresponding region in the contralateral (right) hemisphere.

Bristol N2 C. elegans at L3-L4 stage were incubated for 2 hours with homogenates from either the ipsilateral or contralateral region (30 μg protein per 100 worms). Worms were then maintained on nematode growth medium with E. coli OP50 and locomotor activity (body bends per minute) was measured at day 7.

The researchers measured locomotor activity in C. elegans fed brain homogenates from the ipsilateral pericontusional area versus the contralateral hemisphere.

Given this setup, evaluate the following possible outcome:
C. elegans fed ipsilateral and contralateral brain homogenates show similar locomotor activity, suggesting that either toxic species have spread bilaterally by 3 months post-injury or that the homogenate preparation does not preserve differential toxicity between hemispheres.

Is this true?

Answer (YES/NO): NO